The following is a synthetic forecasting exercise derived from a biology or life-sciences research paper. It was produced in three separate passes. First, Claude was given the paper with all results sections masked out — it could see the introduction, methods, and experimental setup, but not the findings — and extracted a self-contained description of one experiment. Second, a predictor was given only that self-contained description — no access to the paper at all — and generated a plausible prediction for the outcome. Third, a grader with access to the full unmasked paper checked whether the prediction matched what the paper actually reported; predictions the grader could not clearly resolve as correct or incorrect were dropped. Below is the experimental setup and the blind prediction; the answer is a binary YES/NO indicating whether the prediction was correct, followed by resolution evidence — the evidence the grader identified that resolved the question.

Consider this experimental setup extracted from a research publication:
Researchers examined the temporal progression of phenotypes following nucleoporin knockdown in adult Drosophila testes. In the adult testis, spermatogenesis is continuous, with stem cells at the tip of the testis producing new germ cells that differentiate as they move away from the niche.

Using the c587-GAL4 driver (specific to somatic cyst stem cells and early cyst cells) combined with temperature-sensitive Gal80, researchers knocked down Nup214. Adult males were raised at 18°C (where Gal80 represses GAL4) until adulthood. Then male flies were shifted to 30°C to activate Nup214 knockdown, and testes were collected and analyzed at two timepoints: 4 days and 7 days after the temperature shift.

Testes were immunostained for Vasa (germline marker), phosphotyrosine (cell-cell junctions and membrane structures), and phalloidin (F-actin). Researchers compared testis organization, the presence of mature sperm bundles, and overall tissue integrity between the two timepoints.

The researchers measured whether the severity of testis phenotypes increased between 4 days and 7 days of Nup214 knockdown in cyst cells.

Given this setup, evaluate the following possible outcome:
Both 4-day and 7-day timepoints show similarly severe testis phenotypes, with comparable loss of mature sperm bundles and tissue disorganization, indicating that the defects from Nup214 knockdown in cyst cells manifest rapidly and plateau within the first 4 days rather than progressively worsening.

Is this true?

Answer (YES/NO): NO